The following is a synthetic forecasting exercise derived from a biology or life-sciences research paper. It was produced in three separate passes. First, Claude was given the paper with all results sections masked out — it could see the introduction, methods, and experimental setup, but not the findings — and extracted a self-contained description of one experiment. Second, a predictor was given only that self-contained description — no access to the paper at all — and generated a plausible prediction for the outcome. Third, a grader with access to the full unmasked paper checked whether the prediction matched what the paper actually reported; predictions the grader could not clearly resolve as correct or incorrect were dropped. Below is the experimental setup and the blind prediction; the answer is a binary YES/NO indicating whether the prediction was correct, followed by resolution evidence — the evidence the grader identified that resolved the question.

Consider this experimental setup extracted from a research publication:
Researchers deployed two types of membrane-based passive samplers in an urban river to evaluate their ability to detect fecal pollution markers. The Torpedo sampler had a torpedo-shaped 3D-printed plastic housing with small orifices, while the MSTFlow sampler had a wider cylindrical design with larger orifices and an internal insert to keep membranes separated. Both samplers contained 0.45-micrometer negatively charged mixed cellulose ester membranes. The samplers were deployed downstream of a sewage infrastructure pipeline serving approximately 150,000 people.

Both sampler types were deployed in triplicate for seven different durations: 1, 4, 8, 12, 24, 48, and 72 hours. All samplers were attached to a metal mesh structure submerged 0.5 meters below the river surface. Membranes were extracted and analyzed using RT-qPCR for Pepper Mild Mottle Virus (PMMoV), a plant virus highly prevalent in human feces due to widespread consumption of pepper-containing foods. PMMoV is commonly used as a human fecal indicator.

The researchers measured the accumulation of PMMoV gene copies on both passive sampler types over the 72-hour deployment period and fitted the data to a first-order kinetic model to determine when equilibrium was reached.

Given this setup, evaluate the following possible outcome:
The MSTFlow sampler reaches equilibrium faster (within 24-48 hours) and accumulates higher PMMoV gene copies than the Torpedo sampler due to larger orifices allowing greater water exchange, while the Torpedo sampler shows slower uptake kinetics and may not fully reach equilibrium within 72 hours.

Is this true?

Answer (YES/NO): NO